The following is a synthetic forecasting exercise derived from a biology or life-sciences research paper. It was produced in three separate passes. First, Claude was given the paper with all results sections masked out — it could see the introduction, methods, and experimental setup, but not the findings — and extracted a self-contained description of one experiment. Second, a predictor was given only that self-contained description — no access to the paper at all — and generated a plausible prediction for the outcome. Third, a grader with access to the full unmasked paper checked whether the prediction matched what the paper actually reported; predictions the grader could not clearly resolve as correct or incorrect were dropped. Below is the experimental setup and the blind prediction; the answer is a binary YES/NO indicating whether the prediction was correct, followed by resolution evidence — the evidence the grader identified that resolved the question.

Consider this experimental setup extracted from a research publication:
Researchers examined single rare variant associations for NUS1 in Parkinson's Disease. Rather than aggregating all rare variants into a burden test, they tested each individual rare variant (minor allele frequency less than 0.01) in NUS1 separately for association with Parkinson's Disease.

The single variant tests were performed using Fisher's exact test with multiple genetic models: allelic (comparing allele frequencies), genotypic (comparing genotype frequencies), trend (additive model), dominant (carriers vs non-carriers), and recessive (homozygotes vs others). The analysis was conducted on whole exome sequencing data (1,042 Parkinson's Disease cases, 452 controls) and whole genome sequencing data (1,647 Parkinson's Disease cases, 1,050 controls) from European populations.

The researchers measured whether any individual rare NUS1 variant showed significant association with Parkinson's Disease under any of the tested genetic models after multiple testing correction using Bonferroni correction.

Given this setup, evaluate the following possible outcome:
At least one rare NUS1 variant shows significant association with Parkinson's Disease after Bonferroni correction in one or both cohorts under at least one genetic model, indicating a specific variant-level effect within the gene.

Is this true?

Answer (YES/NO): NO